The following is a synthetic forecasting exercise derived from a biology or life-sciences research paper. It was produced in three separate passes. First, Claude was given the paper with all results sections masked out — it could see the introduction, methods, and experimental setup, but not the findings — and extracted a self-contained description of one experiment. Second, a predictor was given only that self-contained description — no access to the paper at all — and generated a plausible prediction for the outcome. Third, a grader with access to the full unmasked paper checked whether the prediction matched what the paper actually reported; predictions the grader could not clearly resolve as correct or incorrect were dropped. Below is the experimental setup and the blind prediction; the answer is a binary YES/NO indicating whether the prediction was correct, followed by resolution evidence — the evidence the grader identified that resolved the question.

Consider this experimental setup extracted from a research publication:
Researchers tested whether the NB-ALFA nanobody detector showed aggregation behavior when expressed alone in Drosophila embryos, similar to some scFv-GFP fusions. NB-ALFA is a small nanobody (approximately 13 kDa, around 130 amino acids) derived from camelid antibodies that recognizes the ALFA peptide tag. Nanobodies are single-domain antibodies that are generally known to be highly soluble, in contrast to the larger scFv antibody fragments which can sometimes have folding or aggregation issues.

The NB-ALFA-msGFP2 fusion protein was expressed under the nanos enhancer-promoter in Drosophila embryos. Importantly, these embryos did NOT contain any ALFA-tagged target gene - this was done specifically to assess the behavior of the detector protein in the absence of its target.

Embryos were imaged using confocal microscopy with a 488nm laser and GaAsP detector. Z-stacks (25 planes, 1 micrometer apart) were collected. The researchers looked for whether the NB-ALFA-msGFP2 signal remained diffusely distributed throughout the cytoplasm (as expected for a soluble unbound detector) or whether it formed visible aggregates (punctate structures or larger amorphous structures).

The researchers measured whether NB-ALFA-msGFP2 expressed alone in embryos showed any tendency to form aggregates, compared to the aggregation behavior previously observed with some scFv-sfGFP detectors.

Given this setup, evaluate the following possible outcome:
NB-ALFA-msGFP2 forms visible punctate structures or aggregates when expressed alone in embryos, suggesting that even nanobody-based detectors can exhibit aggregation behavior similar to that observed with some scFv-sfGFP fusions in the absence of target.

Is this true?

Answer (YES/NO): NO